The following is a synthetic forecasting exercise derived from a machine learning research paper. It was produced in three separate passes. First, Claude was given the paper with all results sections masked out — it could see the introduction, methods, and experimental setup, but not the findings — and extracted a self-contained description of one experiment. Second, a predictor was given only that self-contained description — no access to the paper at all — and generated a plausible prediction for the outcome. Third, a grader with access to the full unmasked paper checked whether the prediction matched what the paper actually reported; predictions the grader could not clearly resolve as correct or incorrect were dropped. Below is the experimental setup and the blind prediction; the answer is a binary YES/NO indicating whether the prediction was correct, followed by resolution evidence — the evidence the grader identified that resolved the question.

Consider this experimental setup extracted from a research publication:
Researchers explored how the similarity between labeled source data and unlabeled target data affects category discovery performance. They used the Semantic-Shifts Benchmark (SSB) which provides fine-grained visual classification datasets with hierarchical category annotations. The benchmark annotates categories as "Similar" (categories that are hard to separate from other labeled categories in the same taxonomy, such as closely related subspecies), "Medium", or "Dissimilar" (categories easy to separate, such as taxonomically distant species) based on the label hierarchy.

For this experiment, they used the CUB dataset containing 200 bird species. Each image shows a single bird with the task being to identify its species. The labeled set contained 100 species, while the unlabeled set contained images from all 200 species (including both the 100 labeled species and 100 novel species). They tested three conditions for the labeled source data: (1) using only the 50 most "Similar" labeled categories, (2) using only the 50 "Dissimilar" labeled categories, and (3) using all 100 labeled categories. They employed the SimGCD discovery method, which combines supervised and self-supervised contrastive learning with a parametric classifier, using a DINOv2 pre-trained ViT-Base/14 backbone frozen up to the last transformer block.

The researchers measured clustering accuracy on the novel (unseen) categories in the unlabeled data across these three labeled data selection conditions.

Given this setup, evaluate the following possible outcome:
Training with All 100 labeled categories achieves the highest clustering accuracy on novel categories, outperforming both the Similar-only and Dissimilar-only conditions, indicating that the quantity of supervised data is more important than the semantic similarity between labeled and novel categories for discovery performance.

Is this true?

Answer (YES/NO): NO